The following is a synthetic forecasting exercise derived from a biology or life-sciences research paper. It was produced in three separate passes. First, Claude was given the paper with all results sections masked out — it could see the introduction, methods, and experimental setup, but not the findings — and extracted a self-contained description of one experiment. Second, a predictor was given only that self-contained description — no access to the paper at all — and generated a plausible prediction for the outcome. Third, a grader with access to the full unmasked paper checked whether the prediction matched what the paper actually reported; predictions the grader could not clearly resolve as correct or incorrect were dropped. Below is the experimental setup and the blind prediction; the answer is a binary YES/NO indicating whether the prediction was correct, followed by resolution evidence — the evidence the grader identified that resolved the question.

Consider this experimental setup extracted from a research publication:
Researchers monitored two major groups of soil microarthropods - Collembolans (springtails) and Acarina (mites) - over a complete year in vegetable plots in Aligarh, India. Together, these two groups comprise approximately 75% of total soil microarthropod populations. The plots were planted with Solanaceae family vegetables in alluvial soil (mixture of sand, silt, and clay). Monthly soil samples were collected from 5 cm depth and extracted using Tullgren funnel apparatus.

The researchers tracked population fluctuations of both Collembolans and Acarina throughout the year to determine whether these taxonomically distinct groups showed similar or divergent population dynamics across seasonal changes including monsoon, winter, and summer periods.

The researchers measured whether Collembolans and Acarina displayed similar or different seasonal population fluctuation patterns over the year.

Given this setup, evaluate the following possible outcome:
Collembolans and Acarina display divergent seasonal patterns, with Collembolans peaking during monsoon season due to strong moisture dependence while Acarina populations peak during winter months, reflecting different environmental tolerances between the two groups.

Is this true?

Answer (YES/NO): NO